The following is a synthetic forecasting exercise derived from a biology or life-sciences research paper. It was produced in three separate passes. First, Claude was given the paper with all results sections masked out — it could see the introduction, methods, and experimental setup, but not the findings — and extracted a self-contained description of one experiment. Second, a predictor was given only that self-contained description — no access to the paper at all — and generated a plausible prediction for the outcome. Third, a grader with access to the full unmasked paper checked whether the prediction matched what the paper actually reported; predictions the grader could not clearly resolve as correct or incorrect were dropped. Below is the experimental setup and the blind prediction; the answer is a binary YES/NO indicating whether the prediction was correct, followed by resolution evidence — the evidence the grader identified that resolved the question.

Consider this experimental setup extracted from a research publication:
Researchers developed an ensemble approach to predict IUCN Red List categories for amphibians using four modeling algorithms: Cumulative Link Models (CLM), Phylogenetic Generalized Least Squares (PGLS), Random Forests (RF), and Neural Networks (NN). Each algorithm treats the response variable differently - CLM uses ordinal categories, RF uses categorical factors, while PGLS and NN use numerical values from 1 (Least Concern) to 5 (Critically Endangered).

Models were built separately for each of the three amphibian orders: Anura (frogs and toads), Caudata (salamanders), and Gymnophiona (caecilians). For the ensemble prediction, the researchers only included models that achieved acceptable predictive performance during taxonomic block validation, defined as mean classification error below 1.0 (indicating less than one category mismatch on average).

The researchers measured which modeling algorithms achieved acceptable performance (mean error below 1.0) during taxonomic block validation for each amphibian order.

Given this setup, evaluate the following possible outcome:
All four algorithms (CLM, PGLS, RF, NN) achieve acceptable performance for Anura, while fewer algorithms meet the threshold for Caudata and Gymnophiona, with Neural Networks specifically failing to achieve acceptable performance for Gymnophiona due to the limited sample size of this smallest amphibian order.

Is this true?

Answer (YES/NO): NO